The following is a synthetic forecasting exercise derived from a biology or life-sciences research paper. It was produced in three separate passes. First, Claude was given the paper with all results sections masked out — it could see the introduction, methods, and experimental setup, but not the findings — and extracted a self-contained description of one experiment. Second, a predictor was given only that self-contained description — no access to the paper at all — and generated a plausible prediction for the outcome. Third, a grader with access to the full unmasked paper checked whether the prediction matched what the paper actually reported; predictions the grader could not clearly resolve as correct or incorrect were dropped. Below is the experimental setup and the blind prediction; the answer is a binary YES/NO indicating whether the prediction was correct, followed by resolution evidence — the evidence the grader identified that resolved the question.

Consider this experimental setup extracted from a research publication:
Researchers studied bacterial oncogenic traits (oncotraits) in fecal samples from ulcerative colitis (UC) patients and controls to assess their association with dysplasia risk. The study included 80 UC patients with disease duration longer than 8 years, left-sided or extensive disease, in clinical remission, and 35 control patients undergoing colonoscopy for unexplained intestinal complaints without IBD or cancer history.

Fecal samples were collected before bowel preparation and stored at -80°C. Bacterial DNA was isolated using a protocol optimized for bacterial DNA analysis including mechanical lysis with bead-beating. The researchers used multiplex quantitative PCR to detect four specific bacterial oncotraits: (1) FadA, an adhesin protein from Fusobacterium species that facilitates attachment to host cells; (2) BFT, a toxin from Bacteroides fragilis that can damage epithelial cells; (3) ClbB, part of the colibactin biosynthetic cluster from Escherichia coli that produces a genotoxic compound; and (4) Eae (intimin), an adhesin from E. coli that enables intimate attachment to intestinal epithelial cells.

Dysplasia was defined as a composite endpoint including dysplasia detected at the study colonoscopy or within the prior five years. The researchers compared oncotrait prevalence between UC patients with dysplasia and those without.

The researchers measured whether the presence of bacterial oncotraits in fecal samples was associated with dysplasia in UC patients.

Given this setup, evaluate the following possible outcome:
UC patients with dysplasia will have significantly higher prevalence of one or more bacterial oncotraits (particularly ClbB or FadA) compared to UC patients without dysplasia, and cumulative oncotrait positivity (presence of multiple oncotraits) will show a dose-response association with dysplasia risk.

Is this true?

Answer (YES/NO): NO